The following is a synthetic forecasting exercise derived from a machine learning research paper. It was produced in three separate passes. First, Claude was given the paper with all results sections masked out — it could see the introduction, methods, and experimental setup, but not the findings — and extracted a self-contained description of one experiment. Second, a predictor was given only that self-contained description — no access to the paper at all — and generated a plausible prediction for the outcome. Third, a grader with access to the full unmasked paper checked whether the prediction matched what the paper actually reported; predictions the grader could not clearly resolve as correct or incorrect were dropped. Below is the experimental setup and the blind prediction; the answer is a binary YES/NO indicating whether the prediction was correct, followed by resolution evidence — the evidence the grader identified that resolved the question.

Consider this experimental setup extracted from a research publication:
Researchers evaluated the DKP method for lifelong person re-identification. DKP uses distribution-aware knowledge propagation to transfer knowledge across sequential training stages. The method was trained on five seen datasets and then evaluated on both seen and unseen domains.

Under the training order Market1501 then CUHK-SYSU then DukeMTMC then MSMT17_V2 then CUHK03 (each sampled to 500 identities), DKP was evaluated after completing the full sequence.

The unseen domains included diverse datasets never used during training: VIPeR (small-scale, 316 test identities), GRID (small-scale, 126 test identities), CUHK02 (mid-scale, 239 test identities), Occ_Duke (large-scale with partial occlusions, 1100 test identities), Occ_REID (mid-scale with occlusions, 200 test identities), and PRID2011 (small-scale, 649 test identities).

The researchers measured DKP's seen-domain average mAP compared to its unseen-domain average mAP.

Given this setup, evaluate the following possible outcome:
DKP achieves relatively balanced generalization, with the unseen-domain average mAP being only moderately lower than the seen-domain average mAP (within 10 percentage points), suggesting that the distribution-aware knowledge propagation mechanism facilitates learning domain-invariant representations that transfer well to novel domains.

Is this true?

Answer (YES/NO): YES